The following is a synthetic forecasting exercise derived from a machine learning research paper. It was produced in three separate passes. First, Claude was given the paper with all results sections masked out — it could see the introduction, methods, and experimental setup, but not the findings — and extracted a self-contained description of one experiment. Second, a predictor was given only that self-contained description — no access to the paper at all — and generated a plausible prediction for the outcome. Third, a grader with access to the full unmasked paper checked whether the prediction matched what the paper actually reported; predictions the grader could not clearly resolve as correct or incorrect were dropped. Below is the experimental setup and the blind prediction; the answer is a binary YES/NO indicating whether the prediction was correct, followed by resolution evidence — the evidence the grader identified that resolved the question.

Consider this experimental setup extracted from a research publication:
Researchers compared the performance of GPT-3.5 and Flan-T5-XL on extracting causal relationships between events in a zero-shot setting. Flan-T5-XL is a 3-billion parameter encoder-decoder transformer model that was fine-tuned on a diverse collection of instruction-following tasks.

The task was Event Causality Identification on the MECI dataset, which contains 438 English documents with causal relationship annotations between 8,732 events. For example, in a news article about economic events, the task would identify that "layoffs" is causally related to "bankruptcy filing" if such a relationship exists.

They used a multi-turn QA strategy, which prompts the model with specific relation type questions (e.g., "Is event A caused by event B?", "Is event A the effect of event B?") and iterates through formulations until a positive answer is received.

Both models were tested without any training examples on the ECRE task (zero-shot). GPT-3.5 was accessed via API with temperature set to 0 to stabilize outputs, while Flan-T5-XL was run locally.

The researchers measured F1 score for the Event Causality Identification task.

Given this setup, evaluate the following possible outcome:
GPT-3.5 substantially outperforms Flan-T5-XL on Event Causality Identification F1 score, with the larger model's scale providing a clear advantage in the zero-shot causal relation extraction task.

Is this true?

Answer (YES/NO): NO